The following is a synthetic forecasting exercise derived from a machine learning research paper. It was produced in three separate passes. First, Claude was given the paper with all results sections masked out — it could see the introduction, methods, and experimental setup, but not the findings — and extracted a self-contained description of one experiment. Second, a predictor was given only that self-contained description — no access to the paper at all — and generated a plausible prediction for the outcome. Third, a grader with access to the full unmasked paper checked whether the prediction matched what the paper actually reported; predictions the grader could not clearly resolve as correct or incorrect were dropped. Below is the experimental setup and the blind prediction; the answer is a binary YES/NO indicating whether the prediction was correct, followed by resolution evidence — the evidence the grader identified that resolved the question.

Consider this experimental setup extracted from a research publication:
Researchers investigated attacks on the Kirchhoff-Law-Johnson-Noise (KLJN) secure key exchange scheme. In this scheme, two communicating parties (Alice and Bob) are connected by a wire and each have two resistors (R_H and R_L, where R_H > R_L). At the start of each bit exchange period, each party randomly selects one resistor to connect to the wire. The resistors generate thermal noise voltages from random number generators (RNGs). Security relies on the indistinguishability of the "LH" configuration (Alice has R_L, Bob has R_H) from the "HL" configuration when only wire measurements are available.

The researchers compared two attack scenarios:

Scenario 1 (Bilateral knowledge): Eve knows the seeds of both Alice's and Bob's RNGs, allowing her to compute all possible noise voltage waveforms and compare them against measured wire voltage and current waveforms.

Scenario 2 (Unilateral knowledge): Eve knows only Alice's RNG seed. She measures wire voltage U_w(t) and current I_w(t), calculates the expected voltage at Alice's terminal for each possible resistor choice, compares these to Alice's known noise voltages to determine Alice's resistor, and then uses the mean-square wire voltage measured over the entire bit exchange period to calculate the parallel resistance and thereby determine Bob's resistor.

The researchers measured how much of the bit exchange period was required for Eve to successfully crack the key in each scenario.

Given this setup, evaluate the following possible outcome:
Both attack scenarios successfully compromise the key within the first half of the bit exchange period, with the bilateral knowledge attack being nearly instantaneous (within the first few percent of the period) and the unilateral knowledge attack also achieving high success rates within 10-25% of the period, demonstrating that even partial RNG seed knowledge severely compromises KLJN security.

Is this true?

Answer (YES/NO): NO